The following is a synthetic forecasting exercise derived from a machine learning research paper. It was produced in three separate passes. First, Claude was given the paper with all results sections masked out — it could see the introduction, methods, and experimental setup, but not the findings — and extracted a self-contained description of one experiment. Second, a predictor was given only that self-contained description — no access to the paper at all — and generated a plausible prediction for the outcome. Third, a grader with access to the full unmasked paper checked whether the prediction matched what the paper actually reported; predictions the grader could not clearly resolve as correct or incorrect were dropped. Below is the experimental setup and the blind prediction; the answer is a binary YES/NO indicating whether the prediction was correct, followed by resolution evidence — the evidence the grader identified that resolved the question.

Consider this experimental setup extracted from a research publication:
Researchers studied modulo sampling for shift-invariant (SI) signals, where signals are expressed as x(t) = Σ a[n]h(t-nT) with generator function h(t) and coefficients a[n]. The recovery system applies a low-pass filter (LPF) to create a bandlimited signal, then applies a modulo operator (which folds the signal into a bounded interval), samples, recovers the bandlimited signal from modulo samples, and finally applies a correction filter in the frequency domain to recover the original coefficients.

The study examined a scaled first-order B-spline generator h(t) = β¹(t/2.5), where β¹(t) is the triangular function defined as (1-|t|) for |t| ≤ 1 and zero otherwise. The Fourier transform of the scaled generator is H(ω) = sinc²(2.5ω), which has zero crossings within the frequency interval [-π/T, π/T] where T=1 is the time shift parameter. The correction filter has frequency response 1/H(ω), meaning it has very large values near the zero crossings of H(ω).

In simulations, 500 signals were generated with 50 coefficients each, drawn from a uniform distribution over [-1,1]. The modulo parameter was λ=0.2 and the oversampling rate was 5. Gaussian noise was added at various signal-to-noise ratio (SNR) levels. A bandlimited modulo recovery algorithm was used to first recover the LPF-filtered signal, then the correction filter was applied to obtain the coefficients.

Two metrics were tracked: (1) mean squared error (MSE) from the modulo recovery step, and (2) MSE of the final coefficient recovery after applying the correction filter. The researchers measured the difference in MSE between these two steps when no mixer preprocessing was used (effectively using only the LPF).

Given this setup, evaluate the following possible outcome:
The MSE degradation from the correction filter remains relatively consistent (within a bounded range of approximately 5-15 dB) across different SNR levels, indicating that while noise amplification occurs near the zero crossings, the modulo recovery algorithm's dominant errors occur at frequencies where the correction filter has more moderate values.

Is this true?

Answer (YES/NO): NO